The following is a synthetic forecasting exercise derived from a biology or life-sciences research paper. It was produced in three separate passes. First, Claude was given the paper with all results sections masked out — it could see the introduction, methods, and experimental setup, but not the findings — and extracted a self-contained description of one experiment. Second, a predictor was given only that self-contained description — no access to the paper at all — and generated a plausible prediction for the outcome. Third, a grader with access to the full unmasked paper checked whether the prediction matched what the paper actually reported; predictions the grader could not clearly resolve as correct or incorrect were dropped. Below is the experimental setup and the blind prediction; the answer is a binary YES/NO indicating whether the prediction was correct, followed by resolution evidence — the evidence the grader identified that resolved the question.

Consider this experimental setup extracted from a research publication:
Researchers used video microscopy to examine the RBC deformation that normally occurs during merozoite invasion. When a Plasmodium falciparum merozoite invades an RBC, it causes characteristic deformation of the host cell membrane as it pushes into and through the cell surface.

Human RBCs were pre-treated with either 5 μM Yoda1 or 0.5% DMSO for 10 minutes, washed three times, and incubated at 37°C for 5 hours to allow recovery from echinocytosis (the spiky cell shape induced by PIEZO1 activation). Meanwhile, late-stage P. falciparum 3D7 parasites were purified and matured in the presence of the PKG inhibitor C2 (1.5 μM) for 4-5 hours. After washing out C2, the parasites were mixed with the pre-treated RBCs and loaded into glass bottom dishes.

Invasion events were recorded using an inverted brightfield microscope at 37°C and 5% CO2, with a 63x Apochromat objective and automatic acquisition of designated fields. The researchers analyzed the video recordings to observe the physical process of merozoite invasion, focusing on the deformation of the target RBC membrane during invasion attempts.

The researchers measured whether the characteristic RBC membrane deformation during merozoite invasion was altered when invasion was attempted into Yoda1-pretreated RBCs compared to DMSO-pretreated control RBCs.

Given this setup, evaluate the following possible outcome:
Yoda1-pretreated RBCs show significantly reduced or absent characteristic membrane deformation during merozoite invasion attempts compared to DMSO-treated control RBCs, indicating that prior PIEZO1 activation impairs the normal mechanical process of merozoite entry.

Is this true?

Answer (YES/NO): YES